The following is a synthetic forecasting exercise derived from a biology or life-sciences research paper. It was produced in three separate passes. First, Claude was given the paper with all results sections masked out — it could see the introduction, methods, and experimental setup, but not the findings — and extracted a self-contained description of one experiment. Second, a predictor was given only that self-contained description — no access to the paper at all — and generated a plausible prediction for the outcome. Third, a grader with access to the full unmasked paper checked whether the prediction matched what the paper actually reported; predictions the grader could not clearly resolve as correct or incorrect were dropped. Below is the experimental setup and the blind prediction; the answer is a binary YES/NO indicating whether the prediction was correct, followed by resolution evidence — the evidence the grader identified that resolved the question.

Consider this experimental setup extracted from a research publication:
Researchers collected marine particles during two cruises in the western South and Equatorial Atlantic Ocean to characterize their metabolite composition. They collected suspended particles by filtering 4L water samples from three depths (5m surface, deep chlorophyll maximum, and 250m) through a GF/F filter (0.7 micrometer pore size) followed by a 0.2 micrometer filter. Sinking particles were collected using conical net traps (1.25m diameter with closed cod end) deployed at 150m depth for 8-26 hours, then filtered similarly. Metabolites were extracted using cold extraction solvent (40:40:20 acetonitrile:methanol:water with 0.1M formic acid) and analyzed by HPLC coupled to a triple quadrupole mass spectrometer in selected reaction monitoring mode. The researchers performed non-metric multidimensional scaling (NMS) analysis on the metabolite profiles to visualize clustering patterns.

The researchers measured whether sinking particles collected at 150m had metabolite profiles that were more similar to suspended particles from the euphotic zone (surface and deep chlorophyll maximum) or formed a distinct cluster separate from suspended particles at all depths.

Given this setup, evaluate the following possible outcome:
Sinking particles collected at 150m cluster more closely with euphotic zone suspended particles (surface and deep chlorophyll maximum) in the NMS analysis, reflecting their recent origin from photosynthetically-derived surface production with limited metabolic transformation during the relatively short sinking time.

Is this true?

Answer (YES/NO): NO